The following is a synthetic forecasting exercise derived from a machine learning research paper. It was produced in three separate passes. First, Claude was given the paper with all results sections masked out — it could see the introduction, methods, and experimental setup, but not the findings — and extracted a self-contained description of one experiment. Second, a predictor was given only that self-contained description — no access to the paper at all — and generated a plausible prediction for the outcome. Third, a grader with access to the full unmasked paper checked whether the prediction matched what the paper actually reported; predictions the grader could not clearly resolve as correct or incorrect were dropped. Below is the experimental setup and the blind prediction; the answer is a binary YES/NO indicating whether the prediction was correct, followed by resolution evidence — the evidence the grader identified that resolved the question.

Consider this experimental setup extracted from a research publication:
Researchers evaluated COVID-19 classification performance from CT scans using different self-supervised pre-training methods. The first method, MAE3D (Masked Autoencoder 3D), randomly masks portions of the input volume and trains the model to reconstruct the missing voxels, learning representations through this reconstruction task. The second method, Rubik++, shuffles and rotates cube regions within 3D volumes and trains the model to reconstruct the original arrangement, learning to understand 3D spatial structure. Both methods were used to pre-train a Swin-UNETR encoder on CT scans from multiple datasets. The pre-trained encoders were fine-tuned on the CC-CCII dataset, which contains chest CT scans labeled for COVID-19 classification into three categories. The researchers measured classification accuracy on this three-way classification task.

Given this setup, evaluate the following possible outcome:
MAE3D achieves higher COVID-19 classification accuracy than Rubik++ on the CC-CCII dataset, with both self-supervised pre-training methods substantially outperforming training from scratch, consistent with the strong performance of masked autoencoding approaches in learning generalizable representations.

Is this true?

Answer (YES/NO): NO